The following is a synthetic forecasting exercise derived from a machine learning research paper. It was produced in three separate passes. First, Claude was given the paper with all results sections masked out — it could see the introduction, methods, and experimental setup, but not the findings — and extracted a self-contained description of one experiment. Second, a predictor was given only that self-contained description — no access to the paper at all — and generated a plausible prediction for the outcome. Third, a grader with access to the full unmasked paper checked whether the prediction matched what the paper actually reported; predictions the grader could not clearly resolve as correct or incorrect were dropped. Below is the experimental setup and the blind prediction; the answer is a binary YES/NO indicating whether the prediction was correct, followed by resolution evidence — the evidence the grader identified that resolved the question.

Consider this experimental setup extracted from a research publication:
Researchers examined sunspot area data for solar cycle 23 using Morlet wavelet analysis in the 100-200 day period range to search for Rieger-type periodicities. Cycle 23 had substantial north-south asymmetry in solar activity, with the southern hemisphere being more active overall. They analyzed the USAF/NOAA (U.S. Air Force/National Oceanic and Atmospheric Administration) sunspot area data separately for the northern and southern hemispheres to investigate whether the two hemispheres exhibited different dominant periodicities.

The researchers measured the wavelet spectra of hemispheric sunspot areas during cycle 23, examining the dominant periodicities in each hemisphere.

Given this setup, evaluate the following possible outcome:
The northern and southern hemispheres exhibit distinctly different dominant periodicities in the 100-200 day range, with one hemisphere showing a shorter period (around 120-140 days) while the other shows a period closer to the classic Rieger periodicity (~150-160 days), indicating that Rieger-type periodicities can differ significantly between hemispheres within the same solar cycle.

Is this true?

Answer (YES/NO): NO